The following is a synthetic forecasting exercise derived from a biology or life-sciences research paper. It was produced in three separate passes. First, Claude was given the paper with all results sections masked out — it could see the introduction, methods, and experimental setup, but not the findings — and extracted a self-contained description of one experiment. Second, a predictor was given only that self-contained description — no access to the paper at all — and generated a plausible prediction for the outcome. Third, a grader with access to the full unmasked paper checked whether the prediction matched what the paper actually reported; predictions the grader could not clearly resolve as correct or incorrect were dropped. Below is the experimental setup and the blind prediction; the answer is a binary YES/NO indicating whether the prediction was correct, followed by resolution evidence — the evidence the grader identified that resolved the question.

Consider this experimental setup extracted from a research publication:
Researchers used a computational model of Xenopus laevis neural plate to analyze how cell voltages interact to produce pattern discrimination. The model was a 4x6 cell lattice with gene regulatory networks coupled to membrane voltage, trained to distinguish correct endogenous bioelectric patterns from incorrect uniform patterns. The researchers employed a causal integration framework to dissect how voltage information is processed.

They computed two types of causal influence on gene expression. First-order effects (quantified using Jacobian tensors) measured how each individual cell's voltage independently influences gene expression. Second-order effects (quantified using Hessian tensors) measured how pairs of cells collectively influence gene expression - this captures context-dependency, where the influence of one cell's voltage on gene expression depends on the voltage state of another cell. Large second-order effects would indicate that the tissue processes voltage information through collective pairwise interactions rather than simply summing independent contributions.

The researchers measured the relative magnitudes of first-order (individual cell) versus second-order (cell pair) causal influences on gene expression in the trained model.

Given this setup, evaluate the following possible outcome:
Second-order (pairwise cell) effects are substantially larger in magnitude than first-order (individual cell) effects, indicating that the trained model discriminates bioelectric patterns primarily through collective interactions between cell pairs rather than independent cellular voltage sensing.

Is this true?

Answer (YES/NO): YES